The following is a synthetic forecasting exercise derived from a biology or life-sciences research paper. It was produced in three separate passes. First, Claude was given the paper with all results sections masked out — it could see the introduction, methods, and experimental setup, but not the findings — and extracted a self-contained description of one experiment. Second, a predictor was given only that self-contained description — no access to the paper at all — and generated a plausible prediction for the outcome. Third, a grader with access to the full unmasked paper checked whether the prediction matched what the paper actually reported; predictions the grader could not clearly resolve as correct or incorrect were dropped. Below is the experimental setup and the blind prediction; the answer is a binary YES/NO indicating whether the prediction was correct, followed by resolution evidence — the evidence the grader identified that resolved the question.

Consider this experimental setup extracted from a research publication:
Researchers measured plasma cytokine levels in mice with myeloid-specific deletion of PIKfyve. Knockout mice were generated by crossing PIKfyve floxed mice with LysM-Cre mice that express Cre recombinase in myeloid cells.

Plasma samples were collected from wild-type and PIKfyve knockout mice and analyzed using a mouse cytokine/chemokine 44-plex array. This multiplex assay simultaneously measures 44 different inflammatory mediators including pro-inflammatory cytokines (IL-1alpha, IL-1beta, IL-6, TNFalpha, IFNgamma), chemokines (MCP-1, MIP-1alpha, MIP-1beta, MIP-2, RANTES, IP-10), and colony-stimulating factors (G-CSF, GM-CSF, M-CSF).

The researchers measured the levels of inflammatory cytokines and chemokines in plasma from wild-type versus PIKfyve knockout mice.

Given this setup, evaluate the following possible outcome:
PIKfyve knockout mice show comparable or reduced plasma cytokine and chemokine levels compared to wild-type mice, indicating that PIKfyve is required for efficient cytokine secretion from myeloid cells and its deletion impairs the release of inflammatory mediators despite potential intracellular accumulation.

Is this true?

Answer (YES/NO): NO